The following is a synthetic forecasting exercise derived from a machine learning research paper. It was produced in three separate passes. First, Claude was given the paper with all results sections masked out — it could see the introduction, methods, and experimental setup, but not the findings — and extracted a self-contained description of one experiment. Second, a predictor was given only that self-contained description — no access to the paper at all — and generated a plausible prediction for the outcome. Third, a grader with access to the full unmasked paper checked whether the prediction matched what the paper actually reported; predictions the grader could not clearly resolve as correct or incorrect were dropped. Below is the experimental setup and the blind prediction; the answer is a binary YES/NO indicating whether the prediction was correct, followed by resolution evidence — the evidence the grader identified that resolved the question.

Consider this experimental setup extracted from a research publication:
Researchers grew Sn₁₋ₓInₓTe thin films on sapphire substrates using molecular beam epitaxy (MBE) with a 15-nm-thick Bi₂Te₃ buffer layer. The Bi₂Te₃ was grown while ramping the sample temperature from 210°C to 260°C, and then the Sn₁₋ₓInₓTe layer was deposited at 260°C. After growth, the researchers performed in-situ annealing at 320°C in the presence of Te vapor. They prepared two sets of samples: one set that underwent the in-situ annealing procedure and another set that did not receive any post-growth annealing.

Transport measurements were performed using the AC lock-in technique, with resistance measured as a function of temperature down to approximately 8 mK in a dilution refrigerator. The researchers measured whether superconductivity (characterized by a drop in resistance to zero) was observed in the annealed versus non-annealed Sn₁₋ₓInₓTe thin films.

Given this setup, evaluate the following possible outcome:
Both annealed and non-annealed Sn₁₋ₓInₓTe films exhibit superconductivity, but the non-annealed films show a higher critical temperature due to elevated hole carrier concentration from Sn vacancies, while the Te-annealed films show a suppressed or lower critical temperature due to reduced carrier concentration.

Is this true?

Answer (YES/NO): NO